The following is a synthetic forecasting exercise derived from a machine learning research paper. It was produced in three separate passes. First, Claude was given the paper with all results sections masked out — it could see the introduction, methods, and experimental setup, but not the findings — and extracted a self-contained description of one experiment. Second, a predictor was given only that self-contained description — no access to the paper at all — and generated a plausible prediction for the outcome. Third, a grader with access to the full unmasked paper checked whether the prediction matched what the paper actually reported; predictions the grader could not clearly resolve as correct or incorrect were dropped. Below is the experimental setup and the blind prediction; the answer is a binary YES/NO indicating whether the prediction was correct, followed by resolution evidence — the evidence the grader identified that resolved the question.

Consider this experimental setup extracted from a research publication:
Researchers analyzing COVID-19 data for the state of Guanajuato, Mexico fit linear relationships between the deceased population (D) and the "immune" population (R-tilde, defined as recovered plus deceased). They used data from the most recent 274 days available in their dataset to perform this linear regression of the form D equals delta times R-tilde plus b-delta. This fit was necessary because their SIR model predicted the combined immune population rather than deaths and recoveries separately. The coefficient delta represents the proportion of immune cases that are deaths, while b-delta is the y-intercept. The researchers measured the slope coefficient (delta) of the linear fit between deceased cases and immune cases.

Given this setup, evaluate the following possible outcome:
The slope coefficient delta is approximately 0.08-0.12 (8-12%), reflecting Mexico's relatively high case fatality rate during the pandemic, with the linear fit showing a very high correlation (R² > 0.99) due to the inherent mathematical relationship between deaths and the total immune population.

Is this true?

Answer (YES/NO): YES